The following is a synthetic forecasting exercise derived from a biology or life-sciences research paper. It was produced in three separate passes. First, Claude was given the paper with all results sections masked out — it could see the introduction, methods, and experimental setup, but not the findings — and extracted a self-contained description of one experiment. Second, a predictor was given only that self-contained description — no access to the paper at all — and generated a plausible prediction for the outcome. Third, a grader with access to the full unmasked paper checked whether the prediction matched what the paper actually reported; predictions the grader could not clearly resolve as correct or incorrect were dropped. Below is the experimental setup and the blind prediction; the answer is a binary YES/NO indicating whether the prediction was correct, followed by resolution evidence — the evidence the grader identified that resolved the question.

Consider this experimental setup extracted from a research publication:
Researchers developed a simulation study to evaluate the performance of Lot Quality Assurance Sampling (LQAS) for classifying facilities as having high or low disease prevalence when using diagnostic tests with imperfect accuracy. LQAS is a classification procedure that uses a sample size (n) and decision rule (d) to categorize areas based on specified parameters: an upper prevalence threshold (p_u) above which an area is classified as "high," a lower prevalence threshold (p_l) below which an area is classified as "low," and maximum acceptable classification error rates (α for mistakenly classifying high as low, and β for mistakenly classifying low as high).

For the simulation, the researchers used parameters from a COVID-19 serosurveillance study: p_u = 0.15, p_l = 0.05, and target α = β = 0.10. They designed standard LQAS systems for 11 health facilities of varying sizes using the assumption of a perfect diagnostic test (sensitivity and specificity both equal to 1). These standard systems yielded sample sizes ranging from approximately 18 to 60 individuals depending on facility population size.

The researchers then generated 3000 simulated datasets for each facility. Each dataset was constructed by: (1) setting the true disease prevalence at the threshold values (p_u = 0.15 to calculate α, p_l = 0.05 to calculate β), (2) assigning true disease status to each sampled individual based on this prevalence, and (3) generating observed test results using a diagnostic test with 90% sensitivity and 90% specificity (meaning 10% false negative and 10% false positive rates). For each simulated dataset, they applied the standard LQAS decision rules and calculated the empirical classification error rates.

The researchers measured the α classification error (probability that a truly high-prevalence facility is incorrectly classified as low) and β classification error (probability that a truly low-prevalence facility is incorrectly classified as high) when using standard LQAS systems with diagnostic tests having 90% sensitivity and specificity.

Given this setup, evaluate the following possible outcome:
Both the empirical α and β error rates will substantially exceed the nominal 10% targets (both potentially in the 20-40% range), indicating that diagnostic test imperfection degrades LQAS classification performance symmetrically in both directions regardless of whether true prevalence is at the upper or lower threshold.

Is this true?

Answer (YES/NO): NO